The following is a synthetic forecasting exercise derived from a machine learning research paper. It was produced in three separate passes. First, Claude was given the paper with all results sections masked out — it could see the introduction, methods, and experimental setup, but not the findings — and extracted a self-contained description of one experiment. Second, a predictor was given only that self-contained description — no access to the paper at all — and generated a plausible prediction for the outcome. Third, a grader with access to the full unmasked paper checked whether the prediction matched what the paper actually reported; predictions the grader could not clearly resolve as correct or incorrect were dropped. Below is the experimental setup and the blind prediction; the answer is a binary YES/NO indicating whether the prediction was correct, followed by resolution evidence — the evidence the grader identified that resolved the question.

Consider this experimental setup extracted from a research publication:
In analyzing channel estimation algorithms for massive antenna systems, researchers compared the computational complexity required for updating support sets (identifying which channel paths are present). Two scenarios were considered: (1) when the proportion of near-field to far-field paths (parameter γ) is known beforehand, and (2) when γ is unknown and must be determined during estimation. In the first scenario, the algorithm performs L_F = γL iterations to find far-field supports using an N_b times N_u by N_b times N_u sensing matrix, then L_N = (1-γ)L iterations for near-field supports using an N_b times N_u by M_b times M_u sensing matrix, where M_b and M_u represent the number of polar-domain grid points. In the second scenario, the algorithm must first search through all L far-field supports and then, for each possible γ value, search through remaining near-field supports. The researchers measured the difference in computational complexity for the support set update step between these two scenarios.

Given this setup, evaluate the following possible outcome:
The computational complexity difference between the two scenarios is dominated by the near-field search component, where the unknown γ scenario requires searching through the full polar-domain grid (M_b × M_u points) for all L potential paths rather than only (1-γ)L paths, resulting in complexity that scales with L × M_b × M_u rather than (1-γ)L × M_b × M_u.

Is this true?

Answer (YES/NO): NO